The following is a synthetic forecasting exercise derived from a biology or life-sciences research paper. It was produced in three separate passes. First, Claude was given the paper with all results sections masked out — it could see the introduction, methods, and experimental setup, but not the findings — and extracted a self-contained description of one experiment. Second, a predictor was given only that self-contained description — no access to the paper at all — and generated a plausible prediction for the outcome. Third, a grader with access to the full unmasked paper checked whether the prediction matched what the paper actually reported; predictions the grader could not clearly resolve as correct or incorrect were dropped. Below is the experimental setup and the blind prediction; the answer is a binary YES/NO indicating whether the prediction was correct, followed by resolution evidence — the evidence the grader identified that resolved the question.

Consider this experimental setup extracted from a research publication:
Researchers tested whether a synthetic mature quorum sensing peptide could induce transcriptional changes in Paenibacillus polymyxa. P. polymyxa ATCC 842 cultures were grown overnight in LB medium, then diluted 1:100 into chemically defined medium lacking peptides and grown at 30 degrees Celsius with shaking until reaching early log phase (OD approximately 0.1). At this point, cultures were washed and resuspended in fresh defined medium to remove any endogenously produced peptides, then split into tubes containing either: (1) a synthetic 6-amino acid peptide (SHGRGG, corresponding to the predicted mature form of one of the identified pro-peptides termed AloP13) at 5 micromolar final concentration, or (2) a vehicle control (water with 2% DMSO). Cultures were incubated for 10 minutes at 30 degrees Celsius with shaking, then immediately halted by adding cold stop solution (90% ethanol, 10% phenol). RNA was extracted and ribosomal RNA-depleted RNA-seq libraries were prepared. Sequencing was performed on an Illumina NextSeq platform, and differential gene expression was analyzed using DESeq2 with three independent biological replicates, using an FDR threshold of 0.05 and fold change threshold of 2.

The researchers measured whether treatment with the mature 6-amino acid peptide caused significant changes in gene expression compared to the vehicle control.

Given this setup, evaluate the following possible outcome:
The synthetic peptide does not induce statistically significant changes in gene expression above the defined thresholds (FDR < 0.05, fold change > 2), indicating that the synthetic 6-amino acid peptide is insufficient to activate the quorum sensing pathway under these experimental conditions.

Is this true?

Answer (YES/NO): NO